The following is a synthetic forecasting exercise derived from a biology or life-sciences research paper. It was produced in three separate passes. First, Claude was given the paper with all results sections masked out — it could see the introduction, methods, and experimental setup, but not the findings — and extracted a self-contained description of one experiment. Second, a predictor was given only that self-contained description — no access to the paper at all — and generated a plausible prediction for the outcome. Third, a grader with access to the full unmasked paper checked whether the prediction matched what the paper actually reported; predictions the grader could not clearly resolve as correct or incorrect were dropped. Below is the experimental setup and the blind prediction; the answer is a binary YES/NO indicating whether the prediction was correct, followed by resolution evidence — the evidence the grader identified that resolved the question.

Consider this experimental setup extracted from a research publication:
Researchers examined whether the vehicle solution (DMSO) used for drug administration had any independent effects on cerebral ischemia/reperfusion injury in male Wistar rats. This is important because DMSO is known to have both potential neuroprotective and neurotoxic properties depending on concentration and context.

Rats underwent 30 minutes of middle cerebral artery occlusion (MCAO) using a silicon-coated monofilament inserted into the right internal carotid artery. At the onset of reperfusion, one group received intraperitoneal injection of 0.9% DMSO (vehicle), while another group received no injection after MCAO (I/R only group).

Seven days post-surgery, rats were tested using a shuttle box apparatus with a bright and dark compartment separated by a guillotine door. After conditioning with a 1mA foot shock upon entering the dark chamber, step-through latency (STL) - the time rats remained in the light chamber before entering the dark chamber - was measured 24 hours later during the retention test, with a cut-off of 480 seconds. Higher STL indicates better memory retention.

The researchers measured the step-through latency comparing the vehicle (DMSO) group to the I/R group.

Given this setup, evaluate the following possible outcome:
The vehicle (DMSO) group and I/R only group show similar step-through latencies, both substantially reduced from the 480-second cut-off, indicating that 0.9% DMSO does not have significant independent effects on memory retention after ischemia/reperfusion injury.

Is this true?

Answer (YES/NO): YES